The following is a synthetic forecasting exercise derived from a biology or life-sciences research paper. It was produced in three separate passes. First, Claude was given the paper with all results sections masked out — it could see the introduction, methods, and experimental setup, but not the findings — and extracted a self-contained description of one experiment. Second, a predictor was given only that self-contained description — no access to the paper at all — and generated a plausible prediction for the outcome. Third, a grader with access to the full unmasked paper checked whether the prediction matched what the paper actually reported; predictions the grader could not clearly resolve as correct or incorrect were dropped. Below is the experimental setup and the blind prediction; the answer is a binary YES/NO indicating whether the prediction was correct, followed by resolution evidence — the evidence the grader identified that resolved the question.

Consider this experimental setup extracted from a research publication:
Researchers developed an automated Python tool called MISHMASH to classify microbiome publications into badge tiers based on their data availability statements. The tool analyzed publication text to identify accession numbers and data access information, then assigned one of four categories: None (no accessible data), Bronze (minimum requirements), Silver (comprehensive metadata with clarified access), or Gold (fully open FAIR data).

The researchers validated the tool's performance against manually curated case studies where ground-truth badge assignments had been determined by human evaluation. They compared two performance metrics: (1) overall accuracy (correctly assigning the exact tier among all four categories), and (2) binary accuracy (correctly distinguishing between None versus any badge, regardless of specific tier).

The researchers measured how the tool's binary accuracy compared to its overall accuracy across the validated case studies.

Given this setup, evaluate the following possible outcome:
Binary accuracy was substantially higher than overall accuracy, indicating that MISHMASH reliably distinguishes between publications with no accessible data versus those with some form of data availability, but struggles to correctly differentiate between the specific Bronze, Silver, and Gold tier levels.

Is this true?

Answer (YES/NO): YES